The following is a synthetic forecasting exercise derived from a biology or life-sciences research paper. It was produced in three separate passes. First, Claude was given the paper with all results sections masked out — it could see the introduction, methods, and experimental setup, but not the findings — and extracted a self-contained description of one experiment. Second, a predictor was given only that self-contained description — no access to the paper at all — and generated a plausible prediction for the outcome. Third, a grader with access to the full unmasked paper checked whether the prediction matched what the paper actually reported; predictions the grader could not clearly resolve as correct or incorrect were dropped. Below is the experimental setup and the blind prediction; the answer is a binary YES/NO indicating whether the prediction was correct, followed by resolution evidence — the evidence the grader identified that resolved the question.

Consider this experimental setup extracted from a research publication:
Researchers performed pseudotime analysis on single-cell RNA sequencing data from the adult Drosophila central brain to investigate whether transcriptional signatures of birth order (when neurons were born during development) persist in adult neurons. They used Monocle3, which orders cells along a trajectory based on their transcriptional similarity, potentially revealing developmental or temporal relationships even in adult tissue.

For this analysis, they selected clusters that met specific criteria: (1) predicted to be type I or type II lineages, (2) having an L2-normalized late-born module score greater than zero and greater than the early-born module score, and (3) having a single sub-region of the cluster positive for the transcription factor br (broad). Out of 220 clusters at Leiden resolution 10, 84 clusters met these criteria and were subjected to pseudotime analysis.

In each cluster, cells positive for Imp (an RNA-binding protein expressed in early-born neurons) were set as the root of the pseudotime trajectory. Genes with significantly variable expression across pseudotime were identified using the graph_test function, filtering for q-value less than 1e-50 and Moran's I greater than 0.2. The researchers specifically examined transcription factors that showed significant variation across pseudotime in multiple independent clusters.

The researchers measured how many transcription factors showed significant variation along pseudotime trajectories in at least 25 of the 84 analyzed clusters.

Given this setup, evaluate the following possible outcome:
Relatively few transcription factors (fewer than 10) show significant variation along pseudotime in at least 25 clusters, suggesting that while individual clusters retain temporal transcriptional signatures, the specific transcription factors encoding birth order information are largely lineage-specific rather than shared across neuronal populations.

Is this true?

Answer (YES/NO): NO